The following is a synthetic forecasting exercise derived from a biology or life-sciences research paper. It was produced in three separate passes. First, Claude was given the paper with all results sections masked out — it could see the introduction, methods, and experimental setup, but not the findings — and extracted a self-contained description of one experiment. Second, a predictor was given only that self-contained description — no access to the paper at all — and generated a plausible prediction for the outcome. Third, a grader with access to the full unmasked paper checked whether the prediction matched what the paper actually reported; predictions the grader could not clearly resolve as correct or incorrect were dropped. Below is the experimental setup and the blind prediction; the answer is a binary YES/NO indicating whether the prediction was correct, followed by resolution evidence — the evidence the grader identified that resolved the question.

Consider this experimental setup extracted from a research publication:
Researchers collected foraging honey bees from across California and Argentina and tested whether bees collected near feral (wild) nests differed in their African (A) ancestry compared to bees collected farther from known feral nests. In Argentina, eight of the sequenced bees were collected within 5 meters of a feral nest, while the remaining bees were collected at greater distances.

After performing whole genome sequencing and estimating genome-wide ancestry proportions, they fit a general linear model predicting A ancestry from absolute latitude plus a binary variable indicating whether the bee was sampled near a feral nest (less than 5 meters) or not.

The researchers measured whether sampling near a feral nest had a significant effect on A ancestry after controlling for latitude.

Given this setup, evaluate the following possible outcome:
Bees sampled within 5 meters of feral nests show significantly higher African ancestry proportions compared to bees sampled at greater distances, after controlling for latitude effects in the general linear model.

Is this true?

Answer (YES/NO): NO